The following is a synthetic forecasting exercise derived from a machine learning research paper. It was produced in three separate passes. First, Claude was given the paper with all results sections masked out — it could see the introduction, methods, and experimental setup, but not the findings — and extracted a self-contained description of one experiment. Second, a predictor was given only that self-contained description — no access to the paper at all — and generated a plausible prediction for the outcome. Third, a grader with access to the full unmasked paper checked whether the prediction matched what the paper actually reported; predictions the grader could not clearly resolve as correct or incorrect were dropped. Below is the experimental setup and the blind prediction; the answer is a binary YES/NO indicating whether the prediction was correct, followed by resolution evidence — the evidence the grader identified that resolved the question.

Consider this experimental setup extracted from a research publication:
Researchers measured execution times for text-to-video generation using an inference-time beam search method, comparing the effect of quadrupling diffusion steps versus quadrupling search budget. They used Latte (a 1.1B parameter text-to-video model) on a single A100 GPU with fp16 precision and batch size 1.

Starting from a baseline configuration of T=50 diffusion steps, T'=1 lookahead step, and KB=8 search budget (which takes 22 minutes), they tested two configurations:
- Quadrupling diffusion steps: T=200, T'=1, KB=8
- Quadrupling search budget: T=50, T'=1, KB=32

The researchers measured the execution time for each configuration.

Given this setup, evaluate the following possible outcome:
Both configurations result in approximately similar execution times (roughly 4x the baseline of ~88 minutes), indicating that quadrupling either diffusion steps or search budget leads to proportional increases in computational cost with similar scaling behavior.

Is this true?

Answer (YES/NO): YES